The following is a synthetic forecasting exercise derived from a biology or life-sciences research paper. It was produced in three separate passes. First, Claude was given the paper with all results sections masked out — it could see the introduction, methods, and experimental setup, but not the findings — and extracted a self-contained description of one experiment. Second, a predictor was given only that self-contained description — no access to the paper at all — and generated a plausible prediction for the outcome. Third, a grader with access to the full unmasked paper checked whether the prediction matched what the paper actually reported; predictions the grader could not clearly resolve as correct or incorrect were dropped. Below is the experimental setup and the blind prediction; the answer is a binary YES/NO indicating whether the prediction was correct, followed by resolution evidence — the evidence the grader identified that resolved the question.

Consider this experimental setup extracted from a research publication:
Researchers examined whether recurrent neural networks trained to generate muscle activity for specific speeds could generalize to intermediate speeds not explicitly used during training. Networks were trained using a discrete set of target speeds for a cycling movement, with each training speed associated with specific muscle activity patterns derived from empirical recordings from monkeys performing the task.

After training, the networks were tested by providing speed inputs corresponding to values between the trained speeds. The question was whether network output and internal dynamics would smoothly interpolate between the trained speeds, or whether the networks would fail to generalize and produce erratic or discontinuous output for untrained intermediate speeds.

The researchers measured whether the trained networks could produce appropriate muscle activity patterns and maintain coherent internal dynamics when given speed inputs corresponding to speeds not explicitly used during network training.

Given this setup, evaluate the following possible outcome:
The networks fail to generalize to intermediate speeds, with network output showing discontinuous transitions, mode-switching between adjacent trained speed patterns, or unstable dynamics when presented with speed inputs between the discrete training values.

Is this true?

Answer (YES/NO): NO